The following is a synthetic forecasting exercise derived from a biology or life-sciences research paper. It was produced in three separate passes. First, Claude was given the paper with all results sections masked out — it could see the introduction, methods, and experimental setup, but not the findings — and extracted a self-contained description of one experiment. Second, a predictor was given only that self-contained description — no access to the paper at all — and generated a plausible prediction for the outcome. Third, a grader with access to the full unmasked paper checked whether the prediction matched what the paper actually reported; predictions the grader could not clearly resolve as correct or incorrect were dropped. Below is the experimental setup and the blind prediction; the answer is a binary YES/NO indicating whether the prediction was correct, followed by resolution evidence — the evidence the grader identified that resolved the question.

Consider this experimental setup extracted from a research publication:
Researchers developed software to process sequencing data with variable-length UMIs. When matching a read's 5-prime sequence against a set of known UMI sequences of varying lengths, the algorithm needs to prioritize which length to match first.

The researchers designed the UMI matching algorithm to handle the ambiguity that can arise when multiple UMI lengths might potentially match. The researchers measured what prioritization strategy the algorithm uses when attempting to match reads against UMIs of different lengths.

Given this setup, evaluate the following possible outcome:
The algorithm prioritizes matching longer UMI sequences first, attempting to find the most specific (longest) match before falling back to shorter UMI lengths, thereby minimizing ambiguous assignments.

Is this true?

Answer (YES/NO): YES